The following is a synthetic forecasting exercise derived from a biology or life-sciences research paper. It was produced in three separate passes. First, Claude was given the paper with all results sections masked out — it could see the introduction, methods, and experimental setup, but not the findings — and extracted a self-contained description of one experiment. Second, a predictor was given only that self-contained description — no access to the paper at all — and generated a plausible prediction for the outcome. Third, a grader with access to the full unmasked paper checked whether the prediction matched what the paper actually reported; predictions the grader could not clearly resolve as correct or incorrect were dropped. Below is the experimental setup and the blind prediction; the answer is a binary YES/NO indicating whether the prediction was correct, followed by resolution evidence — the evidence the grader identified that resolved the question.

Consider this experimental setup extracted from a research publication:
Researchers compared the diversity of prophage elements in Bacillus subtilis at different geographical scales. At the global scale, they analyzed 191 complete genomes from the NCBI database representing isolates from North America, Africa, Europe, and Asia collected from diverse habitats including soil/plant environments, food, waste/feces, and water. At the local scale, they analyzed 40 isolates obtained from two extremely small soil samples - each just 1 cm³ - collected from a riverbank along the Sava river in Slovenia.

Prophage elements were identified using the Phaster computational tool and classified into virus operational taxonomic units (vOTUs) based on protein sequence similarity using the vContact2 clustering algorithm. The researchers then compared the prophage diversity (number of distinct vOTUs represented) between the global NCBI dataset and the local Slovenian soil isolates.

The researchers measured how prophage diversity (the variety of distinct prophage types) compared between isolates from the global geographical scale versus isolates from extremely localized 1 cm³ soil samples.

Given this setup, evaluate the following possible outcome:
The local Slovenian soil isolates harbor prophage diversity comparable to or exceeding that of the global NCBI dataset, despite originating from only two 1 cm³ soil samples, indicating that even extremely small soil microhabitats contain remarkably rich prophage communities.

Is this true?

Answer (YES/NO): YES